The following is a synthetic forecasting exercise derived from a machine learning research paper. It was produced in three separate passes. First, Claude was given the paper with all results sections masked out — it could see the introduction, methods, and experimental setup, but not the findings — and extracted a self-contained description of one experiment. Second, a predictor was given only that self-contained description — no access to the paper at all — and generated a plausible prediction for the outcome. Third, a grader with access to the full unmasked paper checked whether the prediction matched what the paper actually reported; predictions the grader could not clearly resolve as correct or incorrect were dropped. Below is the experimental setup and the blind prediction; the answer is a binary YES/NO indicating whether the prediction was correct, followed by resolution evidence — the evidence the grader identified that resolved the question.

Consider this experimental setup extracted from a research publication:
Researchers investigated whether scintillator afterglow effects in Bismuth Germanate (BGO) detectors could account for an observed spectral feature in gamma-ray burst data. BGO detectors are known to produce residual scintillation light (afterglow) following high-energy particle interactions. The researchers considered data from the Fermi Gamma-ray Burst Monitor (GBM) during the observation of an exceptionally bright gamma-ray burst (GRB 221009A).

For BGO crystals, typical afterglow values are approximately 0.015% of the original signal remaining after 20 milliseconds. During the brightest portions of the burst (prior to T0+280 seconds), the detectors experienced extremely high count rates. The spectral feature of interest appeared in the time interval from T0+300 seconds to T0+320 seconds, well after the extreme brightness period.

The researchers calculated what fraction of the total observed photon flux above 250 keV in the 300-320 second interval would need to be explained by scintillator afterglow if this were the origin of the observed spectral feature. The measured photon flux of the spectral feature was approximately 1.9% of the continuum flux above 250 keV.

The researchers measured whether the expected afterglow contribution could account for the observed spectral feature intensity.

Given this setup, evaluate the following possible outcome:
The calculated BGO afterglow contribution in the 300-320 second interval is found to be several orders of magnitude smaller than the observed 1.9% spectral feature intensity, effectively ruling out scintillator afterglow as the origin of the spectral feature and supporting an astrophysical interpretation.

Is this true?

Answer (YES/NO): YES